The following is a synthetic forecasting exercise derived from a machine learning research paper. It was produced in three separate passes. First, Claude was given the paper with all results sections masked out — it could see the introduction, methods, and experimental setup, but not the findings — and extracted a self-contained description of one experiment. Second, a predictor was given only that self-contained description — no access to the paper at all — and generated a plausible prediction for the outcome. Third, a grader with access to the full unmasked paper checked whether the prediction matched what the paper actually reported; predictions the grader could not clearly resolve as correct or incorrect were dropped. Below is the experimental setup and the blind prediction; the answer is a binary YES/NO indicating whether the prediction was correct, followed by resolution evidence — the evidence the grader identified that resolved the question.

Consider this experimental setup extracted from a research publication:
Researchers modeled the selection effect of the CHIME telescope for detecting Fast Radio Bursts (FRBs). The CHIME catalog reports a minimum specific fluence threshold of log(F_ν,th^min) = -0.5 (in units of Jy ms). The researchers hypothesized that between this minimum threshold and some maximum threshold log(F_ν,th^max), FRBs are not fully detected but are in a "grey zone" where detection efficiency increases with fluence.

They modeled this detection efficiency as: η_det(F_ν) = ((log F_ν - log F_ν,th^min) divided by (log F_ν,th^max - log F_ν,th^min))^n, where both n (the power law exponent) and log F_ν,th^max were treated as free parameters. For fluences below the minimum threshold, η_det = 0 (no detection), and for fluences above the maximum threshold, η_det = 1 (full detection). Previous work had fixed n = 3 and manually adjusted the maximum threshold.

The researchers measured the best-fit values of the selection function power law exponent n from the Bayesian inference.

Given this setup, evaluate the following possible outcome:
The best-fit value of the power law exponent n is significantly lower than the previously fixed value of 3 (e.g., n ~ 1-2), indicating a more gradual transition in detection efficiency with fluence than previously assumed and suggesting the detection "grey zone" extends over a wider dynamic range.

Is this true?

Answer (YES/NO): NO